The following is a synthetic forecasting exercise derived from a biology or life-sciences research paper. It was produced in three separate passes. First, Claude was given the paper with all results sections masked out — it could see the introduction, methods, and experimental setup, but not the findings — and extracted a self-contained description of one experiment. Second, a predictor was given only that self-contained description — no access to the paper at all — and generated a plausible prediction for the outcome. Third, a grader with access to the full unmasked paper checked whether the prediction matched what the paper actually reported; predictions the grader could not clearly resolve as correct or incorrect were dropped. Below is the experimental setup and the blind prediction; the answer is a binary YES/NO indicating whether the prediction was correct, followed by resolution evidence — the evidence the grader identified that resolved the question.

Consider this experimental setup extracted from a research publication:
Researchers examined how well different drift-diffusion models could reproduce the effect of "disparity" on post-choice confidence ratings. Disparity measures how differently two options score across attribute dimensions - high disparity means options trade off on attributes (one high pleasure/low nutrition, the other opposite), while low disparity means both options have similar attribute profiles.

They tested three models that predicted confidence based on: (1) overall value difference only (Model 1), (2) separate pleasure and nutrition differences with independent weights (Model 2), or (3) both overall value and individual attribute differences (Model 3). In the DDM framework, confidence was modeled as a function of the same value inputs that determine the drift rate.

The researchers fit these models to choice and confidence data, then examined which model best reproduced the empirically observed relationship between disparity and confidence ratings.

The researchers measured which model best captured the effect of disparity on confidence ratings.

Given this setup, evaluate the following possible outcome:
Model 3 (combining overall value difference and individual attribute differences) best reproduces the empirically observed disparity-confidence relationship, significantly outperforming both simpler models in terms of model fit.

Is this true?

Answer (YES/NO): YES